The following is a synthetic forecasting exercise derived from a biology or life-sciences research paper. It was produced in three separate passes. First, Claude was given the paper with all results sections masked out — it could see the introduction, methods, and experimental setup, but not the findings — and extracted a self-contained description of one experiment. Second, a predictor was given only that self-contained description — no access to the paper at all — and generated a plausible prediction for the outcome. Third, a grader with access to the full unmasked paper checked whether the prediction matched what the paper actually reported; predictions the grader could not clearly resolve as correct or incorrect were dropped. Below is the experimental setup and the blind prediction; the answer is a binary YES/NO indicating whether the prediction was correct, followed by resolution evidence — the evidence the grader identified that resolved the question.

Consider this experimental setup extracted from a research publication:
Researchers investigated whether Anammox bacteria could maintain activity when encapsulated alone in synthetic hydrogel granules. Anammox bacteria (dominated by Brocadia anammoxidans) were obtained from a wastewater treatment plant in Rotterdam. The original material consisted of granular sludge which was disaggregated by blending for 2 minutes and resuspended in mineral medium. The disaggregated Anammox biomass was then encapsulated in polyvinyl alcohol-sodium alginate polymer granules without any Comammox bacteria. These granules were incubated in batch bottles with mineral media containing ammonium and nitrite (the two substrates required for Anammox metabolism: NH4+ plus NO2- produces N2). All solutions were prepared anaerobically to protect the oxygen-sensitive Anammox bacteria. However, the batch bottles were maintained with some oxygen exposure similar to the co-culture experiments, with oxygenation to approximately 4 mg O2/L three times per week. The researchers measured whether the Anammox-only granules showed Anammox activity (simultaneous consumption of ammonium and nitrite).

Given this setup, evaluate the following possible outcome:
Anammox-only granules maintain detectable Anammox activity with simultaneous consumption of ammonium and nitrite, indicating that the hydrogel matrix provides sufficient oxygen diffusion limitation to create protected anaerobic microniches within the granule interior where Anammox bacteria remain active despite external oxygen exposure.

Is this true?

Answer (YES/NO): YES